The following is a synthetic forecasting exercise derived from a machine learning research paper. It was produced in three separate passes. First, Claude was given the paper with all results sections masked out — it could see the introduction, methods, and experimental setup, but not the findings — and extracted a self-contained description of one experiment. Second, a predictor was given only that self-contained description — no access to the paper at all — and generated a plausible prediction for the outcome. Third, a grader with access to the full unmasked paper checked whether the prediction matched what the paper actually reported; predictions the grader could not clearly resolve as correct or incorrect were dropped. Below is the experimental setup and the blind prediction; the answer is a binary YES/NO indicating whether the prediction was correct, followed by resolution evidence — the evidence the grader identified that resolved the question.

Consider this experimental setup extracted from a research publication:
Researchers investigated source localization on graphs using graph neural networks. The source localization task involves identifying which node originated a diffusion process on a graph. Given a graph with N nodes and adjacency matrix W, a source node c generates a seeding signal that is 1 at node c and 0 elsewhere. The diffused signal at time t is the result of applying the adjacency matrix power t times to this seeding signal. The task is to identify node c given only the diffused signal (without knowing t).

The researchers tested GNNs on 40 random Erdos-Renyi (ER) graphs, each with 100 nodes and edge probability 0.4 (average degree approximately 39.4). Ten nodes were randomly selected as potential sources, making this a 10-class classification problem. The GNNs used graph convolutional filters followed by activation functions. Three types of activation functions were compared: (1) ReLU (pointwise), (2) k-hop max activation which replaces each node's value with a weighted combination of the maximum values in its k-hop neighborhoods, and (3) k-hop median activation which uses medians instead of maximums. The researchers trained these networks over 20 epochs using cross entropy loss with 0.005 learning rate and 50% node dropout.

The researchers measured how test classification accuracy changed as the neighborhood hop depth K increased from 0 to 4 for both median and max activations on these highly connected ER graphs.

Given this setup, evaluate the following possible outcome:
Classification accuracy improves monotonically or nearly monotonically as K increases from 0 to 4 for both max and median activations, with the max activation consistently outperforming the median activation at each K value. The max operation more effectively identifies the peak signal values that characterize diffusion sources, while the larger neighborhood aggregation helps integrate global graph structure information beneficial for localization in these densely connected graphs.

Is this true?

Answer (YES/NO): NO